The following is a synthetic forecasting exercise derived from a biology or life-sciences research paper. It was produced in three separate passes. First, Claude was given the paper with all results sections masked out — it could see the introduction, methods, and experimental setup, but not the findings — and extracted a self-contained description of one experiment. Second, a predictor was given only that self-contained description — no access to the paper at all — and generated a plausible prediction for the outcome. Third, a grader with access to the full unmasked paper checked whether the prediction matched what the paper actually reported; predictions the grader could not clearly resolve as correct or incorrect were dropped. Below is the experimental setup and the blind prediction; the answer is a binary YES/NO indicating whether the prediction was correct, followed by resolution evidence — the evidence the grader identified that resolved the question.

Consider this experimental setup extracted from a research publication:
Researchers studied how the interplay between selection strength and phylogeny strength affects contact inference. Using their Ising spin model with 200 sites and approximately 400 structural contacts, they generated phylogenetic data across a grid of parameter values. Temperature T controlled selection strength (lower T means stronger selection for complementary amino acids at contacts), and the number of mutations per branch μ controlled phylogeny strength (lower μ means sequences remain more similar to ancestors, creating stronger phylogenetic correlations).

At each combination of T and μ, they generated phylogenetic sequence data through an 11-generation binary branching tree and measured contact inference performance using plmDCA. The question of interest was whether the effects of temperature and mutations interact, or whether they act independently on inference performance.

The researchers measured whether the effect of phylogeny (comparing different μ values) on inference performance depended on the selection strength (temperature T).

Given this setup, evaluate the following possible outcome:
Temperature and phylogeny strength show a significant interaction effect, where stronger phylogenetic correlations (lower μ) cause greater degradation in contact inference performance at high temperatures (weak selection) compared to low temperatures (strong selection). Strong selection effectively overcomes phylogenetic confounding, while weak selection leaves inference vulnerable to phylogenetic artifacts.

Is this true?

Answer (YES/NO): YES